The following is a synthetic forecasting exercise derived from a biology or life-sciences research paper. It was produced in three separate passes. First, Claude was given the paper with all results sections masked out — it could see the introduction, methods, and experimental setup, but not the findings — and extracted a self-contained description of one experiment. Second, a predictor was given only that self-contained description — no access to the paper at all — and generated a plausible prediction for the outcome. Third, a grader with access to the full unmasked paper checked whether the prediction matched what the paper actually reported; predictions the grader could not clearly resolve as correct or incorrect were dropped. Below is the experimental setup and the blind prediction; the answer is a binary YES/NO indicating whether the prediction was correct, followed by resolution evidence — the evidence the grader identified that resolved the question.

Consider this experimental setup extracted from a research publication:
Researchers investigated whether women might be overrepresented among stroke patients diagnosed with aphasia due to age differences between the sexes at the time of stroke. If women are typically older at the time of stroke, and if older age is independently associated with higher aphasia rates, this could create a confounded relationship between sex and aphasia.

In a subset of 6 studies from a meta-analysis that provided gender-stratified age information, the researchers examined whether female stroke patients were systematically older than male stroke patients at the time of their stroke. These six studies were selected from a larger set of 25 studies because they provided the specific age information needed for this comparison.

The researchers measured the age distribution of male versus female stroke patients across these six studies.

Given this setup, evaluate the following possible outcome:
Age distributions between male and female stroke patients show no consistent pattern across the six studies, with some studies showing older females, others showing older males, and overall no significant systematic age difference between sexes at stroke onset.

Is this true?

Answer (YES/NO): NO